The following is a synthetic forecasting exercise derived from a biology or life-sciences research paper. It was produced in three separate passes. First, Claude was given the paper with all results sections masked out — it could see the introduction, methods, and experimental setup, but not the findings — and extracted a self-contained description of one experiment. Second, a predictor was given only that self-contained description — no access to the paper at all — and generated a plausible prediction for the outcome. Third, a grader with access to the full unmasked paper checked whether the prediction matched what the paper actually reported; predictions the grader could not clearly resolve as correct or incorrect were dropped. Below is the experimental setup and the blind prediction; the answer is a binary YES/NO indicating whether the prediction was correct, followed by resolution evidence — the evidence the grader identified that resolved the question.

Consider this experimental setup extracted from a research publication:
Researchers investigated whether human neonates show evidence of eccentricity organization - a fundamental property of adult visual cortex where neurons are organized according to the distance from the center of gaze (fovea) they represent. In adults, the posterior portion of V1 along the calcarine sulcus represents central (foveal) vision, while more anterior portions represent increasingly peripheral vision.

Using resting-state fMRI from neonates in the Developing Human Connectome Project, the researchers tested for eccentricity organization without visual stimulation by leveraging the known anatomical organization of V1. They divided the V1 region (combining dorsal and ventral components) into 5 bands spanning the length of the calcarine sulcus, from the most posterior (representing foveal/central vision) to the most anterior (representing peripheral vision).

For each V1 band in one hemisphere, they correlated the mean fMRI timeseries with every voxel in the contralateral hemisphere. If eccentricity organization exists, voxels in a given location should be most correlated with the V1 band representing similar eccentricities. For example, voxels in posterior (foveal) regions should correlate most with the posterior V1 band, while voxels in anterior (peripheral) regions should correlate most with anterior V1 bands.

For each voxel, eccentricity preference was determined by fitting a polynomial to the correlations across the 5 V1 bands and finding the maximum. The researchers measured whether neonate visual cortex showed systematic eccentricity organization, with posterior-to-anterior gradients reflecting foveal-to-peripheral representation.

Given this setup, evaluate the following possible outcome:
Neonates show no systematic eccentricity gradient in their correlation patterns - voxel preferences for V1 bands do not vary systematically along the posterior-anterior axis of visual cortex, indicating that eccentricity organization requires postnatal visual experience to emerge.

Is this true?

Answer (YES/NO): NO